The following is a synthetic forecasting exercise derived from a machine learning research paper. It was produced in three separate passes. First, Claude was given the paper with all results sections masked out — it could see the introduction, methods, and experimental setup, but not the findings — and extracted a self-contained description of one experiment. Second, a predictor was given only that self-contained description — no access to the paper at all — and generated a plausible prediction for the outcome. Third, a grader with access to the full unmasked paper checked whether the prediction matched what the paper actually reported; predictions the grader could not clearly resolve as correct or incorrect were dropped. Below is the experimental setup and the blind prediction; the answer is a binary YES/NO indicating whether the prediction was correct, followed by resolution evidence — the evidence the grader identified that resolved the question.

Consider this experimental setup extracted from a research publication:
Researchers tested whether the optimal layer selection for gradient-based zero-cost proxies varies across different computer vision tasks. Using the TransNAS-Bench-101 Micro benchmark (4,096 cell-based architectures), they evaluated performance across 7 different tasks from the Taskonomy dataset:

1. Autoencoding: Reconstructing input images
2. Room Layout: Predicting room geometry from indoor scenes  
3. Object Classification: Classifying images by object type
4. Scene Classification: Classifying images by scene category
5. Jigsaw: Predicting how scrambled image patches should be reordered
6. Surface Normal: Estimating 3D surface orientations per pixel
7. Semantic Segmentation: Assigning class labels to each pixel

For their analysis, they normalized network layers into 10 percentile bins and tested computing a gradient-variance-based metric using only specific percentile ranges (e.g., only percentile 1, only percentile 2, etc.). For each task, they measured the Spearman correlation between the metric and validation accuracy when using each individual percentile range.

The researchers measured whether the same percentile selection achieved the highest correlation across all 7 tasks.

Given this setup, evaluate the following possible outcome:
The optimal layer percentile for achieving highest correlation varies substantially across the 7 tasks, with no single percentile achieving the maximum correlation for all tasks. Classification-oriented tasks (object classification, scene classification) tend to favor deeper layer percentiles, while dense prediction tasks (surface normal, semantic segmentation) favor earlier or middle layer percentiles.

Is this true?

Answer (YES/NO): NO